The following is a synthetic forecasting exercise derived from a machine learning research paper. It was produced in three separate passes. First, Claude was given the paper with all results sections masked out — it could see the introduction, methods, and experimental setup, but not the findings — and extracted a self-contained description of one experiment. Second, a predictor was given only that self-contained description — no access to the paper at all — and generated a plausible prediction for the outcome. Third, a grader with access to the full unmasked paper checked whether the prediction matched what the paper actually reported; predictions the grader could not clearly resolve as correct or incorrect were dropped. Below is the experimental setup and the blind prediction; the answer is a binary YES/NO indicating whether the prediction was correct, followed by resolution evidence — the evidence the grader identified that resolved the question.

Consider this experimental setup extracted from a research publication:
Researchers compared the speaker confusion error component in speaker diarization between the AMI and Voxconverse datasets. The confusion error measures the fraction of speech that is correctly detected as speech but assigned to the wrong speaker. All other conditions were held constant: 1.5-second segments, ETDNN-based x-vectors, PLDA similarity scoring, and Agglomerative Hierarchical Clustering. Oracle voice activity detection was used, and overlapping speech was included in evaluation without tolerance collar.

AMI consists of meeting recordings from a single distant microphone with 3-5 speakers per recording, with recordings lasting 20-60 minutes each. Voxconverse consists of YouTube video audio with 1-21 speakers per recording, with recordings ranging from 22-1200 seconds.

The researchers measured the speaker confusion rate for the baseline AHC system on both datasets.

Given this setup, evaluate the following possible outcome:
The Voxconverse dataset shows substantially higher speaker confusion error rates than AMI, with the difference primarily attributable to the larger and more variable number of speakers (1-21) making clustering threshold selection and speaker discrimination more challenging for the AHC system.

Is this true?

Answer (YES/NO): NO